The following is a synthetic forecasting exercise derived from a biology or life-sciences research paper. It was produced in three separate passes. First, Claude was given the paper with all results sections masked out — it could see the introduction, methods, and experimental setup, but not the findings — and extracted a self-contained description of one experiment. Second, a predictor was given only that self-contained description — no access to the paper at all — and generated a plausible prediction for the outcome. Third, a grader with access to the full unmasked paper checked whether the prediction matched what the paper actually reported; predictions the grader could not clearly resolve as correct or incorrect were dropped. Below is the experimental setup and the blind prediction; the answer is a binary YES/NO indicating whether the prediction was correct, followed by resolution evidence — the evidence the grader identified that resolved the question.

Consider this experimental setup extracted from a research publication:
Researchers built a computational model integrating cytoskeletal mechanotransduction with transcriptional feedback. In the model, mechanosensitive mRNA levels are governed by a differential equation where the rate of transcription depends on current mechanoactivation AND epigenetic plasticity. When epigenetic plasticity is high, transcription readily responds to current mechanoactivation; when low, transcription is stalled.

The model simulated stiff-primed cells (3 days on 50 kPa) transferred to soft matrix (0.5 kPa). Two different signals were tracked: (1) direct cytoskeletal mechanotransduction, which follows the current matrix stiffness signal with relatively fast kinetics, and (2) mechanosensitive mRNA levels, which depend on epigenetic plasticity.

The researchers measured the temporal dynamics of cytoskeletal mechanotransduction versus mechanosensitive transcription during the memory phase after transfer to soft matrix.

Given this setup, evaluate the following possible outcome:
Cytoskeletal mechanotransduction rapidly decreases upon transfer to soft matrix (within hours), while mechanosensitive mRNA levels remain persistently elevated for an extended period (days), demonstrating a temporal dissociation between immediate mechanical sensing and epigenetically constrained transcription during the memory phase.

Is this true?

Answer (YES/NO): YES